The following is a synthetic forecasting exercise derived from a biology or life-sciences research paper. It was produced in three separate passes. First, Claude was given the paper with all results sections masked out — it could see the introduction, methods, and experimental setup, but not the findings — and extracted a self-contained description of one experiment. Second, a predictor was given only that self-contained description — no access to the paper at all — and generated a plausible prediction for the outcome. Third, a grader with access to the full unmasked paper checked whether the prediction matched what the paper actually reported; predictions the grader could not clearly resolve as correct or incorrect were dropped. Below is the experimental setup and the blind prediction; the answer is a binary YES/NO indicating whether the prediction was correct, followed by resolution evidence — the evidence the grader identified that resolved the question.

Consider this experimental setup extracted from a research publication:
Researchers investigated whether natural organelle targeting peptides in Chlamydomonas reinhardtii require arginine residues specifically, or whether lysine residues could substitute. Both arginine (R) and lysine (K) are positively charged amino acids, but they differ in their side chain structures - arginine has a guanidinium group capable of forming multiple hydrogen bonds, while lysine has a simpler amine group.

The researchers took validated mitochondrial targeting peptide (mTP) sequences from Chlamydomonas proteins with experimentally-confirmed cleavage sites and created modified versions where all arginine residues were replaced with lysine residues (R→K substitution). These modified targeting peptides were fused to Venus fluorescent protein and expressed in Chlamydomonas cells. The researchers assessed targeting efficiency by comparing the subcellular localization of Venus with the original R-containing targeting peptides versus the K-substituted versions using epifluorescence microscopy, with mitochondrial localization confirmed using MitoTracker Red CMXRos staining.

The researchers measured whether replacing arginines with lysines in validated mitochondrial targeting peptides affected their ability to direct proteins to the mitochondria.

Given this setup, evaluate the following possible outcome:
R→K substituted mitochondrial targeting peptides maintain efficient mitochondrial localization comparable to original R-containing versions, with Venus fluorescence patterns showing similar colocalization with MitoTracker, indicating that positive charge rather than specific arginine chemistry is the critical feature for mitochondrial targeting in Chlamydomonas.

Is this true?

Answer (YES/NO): NO